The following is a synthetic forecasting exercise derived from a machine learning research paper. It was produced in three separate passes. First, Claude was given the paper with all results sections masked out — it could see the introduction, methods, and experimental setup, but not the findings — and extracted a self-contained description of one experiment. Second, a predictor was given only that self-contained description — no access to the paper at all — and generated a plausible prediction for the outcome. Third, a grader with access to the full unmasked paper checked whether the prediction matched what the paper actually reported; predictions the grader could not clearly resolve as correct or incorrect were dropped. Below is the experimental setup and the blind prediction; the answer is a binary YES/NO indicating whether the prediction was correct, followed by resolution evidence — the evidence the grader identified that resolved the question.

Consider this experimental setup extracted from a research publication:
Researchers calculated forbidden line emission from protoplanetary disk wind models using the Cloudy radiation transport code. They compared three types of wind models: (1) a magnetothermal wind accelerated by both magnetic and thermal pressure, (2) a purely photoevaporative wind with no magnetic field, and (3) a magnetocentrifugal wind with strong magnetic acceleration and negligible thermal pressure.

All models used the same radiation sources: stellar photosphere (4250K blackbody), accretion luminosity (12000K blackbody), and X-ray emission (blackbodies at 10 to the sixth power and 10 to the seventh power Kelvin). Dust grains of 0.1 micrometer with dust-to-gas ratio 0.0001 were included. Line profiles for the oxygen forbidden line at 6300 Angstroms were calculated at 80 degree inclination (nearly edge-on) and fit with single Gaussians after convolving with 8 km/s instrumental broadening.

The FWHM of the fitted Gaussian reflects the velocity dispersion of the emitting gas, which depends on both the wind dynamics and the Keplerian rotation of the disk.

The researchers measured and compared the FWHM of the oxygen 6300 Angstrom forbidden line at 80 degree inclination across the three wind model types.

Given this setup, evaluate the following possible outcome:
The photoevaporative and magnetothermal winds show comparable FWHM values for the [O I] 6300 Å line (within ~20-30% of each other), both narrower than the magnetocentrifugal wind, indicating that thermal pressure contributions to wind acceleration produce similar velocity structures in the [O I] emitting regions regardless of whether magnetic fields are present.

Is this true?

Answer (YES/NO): NO